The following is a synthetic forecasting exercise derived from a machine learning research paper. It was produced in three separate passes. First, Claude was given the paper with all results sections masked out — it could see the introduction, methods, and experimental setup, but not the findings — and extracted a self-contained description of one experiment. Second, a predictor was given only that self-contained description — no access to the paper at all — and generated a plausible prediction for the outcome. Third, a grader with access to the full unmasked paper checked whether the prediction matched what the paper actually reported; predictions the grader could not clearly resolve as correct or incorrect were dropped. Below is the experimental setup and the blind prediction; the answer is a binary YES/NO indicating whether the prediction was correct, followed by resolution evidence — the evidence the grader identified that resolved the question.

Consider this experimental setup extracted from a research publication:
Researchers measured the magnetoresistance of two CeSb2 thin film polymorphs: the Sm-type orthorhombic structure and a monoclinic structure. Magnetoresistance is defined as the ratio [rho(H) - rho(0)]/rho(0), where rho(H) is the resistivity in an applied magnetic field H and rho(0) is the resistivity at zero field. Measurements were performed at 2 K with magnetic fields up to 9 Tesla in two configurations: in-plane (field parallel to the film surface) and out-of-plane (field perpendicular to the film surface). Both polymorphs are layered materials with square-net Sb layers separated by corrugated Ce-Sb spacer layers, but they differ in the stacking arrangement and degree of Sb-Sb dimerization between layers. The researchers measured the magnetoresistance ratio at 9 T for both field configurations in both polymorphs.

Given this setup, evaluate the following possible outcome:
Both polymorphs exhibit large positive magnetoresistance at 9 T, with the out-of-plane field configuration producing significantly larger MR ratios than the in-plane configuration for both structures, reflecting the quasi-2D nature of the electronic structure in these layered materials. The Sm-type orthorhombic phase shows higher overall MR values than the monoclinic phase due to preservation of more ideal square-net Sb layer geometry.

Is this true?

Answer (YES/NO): NO